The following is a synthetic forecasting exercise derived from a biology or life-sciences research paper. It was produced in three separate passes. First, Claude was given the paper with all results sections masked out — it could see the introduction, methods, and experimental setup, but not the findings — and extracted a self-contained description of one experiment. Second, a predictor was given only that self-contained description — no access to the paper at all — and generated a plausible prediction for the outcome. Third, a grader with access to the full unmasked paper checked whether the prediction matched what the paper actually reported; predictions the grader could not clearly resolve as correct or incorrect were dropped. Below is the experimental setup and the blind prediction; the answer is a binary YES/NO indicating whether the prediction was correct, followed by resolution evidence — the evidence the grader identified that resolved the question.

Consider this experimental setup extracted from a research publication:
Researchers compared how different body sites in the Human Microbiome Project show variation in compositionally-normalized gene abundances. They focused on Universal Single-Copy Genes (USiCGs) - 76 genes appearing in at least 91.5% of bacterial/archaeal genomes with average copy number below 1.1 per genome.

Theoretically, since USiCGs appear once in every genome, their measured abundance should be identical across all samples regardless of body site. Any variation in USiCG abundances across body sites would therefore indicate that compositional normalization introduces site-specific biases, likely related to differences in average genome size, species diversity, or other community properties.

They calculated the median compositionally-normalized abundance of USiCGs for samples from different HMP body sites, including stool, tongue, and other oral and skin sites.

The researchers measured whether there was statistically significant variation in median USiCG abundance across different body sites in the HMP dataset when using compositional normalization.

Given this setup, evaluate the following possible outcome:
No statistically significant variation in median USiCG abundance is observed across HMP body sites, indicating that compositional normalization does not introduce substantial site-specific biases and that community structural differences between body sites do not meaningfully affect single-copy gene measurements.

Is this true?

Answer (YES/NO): NO